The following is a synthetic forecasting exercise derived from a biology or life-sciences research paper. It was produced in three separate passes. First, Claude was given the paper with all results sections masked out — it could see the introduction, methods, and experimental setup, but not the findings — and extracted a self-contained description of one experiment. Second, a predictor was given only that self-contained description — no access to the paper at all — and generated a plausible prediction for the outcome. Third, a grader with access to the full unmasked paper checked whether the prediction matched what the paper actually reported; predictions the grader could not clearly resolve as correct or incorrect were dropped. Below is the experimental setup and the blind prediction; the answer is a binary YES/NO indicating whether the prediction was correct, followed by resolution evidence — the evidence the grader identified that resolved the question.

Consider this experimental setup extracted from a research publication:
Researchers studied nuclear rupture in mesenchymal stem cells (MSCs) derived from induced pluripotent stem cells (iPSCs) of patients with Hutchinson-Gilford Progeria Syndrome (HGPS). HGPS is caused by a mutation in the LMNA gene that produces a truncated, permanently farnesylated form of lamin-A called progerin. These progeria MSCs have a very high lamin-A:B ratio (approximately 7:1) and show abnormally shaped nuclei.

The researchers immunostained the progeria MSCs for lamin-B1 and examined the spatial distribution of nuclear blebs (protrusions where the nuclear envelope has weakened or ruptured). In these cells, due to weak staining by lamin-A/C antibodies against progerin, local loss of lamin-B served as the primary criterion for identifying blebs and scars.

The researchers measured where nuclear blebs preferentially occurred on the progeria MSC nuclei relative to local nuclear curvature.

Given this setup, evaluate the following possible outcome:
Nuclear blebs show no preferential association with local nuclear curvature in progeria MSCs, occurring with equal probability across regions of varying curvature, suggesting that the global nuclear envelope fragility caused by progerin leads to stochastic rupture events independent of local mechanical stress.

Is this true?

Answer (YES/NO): NO